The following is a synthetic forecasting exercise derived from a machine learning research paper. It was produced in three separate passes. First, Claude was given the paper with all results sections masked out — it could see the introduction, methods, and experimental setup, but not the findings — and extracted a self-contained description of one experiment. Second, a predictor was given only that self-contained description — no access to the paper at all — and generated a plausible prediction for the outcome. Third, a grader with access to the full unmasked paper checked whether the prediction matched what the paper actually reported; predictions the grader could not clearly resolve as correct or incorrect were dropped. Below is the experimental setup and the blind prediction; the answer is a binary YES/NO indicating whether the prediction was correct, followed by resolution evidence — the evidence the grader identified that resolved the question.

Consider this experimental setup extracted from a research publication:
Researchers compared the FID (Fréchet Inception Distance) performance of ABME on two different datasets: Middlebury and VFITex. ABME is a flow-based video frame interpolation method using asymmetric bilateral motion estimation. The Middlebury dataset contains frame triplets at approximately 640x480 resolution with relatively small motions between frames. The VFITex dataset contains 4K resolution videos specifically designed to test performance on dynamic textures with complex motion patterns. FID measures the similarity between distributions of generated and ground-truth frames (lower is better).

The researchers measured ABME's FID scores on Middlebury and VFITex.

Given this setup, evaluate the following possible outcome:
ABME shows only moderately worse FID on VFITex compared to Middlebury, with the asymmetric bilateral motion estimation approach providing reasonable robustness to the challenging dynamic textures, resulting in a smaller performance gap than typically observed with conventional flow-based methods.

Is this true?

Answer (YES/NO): NO